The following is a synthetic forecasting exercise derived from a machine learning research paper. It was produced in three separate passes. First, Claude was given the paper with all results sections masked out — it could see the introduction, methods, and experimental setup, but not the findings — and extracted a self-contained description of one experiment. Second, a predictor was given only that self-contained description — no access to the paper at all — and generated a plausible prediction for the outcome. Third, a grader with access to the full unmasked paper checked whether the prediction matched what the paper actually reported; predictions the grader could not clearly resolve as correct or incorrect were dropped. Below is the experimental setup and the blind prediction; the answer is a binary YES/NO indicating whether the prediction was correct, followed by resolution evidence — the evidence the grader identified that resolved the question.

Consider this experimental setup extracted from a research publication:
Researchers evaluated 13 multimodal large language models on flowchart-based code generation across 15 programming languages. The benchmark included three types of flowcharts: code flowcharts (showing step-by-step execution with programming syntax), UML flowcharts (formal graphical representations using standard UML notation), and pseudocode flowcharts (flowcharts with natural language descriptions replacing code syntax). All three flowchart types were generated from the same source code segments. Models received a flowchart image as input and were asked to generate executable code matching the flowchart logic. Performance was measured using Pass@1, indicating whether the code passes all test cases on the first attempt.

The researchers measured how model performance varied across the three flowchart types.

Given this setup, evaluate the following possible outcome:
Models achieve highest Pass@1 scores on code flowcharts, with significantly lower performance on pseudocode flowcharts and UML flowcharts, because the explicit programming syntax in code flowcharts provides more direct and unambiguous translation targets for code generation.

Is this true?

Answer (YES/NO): YES